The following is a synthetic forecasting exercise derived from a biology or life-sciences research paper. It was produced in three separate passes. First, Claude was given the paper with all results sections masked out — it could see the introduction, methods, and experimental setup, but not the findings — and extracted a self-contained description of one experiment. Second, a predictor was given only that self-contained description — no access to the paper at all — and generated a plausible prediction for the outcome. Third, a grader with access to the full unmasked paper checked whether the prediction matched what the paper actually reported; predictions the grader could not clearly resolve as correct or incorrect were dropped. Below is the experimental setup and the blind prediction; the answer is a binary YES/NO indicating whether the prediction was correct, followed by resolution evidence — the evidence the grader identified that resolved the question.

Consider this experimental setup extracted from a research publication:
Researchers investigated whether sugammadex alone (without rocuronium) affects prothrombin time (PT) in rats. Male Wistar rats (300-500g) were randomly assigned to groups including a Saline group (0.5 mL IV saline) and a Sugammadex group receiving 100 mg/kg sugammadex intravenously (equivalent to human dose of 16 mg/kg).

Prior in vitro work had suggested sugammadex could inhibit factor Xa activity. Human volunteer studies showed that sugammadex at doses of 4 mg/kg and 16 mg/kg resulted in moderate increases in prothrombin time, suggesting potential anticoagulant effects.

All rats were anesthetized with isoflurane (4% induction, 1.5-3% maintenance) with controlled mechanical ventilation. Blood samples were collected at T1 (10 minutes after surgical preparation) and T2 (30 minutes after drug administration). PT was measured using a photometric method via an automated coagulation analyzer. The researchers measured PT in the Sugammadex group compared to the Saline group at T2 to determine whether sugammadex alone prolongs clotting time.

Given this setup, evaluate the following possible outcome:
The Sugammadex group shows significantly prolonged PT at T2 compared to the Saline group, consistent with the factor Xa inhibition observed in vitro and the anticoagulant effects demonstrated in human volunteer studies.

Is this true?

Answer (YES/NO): NO